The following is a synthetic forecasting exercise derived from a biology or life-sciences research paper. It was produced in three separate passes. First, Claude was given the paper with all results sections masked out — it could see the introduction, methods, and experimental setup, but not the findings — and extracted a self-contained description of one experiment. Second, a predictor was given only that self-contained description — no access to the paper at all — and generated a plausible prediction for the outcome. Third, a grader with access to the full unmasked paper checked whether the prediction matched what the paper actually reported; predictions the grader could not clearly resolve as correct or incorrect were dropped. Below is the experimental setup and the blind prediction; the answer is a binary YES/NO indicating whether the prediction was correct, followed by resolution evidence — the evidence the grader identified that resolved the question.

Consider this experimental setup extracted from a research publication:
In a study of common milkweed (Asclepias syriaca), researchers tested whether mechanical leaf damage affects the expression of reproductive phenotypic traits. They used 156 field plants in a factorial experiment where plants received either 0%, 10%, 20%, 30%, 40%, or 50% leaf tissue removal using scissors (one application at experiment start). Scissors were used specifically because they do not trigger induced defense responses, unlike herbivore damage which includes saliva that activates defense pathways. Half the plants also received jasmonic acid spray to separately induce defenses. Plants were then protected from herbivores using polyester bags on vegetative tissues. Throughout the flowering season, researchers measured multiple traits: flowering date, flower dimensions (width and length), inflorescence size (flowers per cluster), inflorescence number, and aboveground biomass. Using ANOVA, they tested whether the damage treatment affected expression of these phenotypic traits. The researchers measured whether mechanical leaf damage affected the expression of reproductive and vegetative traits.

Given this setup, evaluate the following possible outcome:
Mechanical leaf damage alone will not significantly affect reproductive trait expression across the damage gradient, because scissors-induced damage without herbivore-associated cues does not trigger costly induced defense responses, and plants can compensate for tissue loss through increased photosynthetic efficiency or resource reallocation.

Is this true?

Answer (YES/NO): YES